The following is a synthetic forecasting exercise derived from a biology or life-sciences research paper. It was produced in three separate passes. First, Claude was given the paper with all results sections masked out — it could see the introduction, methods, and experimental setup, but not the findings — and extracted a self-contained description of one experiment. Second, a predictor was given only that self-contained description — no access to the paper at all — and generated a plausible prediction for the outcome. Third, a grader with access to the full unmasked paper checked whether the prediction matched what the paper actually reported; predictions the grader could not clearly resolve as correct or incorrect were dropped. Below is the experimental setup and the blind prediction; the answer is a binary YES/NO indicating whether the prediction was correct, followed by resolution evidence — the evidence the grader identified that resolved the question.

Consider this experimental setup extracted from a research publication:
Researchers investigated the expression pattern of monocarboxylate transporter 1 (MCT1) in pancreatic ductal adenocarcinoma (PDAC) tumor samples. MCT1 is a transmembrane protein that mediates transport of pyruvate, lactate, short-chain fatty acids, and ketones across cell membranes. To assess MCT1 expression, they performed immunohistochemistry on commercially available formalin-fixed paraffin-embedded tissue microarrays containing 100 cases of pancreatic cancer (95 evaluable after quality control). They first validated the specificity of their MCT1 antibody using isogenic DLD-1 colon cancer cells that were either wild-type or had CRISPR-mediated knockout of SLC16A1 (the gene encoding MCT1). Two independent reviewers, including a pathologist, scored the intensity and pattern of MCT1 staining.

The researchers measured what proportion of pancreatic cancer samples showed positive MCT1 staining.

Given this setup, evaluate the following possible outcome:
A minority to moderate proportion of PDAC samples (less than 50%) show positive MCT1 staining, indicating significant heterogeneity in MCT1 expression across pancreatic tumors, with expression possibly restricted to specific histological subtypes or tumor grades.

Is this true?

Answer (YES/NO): NO